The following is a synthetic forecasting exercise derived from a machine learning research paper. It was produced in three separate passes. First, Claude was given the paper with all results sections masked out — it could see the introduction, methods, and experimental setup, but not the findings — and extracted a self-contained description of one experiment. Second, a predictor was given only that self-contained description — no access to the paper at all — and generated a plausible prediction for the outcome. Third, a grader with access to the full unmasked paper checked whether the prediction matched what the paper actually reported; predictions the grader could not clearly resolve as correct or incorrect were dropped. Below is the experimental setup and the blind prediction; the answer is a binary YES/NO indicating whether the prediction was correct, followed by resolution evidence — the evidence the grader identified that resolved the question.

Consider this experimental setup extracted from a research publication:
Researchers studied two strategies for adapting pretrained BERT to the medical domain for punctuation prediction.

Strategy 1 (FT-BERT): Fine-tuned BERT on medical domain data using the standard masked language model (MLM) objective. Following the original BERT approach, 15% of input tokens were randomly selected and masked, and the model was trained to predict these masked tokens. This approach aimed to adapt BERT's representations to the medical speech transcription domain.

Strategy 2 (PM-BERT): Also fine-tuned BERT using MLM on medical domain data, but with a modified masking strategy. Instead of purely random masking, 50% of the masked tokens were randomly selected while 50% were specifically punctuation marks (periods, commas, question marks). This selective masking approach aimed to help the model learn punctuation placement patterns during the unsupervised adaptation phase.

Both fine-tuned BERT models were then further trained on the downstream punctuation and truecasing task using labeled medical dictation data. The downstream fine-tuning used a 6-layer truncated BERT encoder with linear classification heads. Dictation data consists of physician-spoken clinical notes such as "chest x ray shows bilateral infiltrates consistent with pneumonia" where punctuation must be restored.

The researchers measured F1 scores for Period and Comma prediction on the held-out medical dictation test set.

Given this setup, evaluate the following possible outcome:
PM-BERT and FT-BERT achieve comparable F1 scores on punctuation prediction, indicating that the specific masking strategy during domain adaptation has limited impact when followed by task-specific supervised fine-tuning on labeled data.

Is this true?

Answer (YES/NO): NO